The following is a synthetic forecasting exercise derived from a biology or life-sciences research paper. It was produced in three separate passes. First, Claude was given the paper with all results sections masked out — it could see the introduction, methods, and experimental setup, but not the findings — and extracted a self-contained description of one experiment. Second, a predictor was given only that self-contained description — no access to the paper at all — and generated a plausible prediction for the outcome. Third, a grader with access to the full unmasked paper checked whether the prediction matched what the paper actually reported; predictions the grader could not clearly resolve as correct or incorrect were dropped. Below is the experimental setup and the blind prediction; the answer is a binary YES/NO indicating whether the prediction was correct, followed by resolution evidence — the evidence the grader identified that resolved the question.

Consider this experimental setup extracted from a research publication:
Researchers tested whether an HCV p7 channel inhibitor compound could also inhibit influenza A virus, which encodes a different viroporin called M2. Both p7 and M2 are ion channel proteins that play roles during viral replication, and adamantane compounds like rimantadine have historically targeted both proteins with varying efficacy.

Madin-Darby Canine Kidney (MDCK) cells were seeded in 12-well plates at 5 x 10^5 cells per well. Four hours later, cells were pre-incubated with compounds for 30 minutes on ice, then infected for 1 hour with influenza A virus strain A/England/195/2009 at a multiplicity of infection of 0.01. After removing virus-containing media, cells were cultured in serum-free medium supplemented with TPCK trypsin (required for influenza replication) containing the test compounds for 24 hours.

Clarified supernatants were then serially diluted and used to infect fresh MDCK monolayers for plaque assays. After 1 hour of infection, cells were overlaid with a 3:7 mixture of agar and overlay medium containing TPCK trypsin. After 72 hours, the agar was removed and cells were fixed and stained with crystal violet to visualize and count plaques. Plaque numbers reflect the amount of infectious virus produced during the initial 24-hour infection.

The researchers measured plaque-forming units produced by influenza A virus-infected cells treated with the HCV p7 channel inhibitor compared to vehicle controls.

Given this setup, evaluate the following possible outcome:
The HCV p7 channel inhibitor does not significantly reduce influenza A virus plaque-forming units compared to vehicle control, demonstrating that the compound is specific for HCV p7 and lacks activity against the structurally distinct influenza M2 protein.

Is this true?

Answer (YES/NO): YES